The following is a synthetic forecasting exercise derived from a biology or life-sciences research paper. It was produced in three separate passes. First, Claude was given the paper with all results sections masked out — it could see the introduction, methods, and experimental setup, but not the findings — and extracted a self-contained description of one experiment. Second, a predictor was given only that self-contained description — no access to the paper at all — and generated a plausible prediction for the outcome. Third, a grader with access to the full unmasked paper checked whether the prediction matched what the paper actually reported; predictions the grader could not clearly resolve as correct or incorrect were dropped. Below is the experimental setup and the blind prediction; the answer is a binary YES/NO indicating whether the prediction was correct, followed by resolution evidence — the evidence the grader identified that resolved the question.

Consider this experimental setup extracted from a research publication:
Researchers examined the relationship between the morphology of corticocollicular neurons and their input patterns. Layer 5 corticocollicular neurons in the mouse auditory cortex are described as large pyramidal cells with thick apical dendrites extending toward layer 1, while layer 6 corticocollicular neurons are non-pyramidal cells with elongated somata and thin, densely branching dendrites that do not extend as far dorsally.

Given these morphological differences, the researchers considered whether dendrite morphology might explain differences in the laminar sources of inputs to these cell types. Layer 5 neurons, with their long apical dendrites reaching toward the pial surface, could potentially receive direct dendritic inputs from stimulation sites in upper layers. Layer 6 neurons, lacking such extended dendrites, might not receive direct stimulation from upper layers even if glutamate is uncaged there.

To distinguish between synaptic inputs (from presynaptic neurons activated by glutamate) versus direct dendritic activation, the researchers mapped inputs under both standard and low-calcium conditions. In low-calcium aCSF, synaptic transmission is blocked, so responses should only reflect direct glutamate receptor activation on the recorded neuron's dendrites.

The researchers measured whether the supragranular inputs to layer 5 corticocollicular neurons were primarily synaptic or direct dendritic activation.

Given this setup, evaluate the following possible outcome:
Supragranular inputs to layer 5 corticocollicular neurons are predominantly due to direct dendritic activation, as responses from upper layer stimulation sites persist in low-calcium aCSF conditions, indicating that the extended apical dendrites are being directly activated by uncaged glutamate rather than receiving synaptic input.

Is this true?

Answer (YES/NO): NO